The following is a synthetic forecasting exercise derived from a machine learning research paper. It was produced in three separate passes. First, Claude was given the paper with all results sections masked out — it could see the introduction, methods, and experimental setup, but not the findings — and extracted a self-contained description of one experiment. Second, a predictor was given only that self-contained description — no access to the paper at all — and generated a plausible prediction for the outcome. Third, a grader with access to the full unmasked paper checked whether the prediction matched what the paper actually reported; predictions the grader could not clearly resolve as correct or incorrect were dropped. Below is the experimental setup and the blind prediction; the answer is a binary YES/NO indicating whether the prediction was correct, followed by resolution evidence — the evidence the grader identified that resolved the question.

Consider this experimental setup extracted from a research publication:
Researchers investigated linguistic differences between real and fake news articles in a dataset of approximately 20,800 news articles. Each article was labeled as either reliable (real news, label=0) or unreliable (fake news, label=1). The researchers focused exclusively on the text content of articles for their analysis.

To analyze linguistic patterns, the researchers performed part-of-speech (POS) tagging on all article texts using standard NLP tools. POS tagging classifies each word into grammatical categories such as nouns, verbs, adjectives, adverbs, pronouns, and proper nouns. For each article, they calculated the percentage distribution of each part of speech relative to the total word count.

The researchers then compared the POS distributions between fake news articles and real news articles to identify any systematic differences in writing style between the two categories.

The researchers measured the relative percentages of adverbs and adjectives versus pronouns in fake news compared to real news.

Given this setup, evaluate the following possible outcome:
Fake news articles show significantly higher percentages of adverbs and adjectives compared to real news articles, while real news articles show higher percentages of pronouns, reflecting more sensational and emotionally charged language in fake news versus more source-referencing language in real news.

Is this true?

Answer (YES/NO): NO